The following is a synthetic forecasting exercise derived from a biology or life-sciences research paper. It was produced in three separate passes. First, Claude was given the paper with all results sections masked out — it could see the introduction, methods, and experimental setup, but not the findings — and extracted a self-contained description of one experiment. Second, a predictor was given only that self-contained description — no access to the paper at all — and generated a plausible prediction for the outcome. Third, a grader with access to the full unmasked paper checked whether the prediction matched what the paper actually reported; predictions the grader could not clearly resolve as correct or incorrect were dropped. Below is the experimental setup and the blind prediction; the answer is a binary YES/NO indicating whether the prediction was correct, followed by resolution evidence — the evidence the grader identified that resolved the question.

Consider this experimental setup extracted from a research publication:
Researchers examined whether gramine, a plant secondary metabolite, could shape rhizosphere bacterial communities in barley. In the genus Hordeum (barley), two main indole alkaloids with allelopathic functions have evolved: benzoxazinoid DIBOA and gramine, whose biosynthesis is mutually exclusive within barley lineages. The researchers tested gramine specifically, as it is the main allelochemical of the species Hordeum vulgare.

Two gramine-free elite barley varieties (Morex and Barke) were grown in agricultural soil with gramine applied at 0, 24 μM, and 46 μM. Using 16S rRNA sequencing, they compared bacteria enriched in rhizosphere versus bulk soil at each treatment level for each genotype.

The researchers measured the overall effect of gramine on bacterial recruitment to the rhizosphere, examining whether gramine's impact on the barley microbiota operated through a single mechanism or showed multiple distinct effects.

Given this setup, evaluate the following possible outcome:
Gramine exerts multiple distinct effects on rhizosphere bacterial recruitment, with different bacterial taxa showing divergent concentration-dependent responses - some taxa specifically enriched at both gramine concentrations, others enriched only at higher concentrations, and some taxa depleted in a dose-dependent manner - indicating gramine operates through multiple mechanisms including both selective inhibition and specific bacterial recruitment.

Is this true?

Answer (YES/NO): NO